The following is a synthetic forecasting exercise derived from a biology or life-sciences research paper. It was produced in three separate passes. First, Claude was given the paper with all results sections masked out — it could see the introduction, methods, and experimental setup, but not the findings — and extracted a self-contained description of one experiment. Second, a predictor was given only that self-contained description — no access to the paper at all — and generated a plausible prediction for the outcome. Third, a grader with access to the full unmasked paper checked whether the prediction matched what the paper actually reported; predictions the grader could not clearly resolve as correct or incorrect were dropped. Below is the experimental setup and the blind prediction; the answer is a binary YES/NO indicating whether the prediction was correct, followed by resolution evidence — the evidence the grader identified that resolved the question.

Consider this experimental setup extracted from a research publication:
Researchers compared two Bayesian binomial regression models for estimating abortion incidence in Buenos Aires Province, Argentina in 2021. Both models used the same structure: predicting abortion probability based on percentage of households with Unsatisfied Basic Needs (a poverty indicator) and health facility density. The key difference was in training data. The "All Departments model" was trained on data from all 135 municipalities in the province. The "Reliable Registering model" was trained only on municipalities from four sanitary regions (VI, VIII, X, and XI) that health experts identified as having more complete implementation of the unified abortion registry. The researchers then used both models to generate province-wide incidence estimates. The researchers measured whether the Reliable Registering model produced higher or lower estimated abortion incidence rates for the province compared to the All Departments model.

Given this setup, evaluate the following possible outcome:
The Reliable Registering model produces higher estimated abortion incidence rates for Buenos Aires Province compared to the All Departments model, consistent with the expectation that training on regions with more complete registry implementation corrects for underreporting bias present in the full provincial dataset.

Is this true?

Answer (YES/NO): YES